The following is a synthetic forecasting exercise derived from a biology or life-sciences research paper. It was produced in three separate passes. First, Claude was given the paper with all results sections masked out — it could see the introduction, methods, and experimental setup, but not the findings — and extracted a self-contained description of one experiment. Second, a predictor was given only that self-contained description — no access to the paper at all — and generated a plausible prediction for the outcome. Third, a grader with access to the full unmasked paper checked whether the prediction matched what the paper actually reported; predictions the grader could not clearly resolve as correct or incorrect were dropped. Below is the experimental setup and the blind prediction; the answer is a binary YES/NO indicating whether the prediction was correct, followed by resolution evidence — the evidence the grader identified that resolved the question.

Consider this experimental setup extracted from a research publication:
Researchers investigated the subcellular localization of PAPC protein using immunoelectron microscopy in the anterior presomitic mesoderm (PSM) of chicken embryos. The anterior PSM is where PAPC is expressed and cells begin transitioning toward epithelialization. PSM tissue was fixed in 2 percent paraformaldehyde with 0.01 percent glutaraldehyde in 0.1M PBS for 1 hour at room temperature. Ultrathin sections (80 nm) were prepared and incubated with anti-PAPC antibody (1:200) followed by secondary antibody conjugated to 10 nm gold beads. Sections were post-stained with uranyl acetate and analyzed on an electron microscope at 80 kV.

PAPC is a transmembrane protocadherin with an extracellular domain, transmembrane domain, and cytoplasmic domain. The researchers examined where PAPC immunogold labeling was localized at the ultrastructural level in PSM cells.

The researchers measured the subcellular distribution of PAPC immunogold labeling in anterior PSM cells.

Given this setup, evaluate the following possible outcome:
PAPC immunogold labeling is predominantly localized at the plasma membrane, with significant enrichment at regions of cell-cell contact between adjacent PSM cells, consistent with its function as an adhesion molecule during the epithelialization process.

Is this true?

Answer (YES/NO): NO